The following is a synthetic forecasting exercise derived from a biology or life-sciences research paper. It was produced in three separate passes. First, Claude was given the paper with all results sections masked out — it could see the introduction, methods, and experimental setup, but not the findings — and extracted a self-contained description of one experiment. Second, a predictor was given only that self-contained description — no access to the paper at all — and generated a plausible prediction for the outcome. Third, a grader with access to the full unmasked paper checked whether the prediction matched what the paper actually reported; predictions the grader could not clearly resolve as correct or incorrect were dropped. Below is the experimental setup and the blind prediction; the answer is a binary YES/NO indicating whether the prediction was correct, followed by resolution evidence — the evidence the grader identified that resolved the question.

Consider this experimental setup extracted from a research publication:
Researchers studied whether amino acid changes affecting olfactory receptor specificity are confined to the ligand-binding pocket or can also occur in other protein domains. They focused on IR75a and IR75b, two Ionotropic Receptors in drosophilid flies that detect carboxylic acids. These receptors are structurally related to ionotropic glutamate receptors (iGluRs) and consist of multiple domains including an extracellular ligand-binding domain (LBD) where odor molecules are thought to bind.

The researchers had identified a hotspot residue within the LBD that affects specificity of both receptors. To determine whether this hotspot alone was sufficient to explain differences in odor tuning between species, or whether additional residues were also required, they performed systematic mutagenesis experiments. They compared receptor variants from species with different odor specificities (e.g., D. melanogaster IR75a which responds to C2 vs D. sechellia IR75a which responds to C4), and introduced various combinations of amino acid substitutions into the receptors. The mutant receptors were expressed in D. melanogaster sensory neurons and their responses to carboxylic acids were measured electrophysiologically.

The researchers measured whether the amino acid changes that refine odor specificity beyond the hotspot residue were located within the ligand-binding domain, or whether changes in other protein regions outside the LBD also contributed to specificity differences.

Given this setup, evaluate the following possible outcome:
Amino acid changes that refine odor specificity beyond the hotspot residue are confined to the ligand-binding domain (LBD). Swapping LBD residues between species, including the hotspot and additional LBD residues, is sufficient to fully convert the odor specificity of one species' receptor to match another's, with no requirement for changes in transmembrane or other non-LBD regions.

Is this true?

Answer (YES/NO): YES